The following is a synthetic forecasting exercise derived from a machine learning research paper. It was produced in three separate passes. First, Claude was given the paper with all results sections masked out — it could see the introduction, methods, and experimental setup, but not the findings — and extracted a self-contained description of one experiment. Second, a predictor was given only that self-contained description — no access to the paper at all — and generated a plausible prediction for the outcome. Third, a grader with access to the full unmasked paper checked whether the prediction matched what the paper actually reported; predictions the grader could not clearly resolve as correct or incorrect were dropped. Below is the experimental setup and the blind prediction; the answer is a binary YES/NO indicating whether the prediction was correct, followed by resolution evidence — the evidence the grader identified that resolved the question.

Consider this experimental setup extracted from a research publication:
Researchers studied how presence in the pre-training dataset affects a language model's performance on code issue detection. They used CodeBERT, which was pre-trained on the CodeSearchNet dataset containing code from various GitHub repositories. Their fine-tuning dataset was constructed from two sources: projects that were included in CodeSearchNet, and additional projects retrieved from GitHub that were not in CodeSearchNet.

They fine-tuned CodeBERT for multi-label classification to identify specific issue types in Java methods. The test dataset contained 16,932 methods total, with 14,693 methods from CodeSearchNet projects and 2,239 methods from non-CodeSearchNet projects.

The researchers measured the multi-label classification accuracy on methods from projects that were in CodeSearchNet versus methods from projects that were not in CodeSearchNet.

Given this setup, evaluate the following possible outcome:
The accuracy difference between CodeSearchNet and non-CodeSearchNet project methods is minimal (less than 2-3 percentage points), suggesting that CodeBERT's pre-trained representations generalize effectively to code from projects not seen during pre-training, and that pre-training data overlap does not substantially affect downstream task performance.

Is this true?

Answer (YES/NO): NO